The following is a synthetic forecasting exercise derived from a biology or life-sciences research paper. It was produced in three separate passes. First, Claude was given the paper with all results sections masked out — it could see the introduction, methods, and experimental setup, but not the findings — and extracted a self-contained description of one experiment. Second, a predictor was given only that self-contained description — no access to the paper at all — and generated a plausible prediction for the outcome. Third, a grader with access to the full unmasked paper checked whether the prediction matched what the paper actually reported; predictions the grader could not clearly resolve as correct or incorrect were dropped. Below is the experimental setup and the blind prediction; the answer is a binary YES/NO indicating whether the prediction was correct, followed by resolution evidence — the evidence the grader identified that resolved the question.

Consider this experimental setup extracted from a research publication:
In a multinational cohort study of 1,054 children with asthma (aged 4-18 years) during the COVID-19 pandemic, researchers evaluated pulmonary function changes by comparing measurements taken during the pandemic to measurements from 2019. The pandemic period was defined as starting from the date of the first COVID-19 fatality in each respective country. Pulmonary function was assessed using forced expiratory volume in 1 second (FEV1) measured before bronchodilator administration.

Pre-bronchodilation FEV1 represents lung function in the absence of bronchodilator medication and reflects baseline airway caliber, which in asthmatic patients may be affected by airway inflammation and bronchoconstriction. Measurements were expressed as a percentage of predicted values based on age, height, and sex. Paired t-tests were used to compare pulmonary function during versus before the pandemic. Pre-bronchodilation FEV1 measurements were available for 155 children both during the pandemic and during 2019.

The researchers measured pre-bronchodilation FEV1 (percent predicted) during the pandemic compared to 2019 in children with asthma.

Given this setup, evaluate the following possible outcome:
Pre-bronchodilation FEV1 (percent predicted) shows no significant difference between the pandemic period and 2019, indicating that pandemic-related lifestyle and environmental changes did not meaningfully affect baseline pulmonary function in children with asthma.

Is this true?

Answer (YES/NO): NO